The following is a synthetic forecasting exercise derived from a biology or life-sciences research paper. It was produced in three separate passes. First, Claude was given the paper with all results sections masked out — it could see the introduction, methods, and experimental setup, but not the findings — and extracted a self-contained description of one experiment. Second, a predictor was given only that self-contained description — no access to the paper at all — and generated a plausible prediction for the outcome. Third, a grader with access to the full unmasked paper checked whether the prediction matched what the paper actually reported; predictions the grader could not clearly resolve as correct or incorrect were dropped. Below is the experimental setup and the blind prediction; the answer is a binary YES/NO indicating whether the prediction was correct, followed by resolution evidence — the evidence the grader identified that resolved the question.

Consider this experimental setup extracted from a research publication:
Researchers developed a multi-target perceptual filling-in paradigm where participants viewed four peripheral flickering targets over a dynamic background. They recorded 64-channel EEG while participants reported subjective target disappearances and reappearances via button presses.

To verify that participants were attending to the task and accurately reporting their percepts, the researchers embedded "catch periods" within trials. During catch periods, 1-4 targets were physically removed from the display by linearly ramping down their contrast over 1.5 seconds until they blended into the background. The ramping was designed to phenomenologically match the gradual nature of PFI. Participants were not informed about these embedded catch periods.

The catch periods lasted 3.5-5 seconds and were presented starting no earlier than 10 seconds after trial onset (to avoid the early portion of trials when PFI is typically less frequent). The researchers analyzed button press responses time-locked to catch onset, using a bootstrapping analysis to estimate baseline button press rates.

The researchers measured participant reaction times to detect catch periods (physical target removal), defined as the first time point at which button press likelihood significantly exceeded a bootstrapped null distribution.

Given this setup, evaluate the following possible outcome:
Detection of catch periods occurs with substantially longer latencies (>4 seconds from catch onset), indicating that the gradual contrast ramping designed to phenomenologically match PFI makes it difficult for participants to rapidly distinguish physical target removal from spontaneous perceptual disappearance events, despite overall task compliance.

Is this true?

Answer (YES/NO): NO